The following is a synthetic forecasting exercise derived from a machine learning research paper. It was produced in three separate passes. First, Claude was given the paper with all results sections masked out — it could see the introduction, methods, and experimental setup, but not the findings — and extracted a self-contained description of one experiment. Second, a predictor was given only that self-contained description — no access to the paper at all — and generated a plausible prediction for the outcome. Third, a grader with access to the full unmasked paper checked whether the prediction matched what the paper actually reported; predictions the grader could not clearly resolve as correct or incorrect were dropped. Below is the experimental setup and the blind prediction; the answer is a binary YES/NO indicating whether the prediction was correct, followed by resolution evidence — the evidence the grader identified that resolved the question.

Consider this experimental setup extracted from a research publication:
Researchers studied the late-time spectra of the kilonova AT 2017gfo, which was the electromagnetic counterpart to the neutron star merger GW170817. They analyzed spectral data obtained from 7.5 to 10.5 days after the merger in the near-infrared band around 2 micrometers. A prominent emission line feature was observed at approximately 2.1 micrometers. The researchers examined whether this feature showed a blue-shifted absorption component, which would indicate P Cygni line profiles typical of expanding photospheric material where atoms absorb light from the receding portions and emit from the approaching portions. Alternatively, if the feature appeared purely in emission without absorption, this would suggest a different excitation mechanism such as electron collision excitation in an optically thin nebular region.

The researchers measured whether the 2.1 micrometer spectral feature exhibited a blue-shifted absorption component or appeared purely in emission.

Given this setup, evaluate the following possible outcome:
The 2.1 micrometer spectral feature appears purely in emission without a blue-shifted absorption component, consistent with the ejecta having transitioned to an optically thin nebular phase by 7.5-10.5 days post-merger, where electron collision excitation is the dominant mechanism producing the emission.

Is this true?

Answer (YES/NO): YES